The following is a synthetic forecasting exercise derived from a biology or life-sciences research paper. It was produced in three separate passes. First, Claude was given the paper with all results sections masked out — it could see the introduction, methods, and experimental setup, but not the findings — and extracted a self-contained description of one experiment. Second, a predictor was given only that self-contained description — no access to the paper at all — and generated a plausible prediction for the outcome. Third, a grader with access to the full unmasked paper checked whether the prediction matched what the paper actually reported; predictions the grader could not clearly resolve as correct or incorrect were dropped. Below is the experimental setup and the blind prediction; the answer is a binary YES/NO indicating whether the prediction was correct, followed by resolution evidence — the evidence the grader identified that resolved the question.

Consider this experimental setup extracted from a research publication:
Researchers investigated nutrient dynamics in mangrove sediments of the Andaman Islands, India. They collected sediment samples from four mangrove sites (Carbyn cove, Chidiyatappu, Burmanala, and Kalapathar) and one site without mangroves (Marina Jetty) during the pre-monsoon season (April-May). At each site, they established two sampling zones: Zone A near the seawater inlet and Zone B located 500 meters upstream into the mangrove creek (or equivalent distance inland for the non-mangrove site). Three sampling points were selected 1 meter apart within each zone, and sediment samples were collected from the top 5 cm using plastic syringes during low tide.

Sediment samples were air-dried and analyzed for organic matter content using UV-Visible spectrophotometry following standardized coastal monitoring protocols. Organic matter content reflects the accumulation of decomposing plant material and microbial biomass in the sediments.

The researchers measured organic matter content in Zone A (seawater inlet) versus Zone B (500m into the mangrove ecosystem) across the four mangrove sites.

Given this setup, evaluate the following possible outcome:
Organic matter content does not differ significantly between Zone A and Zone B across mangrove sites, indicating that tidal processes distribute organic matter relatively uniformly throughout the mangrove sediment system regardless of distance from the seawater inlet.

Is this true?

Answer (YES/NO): NO